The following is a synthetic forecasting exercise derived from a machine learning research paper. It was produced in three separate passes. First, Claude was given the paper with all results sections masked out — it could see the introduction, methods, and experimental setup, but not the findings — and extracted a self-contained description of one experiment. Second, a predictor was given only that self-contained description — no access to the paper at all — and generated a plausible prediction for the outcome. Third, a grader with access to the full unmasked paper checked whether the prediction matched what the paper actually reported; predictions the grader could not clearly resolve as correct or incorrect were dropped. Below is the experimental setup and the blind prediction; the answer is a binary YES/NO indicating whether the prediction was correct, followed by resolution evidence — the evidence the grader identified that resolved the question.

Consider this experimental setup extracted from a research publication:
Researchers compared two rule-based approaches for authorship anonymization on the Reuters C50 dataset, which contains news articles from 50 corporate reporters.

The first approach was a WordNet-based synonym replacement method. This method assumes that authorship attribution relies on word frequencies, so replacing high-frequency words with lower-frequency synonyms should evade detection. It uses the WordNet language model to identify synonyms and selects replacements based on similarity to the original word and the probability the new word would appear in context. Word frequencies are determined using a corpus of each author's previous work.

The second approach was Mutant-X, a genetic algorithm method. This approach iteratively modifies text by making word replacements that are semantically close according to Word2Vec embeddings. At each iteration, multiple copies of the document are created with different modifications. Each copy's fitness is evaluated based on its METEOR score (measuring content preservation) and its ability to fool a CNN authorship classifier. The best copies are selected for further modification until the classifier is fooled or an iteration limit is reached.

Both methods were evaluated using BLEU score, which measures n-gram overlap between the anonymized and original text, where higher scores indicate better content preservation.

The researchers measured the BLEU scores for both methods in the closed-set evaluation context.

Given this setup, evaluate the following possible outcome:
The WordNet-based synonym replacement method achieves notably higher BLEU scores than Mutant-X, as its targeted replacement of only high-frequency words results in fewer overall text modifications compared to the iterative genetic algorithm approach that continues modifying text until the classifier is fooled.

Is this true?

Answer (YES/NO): NO